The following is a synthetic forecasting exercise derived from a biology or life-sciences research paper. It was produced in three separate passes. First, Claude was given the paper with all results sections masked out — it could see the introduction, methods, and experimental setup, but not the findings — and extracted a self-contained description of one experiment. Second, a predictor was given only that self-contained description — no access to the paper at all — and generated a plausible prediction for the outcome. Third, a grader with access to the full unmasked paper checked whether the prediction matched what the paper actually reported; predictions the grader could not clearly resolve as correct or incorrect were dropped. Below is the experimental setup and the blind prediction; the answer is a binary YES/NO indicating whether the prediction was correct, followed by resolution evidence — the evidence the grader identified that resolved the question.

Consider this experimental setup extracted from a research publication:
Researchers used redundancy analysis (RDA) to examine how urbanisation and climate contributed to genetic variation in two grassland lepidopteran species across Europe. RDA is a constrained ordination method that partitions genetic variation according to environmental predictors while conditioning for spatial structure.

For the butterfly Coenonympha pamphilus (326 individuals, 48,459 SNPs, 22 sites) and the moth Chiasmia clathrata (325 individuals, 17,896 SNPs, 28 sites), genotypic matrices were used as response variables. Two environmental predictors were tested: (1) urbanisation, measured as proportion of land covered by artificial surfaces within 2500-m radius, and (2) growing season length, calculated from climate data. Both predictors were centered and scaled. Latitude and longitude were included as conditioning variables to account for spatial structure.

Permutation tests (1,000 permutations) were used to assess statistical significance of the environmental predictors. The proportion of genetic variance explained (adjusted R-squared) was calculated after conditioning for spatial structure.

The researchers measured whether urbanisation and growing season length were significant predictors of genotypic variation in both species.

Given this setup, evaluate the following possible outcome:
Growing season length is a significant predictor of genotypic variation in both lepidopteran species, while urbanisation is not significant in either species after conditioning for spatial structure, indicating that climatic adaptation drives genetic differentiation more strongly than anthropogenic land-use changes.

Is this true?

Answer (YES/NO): NO